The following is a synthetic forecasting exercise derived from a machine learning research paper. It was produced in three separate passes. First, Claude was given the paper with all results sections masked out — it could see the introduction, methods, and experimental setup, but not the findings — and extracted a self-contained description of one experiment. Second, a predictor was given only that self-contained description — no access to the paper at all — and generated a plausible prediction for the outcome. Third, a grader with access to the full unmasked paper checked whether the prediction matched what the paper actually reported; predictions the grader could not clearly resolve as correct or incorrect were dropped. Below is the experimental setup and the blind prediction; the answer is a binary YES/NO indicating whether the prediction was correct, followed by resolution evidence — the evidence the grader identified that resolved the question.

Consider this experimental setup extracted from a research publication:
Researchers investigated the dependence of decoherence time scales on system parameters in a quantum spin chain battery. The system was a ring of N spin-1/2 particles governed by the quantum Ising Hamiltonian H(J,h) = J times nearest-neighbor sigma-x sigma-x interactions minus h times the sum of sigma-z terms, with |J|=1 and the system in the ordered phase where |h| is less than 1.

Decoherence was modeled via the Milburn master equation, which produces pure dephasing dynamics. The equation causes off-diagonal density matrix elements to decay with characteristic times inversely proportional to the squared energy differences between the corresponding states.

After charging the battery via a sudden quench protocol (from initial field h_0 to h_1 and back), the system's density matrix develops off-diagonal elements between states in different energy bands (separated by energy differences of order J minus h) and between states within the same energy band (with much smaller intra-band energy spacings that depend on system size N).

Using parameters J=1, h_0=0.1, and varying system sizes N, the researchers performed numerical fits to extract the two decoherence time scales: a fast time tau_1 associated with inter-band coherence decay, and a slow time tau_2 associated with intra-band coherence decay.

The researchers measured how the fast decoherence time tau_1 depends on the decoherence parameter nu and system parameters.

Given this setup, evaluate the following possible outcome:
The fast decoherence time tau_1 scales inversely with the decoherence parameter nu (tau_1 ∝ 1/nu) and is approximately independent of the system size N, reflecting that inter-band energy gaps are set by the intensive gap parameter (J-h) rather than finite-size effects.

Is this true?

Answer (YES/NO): NO